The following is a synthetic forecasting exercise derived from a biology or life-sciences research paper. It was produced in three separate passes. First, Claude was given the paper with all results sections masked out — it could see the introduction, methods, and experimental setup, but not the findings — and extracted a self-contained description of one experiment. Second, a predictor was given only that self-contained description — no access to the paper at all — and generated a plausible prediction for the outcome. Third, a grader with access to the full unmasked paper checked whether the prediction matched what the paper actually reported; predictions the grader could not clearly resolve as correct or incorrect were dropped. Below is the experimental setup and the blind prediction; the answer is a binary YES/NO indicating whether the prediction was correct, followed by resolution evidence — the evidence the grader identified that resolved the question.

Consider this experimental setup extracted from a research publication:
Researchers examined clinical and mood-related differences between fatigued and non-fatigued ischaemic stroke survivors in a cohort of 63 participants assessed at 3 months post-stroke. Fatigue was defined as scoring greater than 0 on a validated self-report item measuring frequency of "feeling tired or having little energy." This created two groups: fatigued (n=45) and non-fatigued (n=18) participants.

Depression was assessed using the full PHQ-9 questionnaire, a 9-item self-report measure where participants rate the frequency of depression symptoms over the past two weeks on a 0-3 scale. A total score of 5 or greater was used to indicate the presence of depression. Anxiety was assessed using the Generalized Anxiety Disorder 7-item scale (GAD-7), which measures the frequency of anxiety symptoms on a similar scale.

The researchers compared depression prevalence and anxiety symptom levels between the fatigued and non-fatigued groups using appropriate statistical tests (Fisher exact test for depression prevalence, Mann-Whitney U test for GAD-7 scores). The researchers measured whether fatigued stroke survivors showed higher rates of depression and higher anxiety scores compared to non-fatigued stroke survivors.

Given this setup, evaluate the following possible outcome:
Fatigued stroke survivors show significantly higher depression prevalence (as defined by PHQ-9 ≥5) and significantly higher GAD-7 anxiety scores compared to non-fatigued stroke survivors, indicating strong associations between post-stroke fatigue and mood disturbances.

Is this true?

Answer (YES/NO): YES